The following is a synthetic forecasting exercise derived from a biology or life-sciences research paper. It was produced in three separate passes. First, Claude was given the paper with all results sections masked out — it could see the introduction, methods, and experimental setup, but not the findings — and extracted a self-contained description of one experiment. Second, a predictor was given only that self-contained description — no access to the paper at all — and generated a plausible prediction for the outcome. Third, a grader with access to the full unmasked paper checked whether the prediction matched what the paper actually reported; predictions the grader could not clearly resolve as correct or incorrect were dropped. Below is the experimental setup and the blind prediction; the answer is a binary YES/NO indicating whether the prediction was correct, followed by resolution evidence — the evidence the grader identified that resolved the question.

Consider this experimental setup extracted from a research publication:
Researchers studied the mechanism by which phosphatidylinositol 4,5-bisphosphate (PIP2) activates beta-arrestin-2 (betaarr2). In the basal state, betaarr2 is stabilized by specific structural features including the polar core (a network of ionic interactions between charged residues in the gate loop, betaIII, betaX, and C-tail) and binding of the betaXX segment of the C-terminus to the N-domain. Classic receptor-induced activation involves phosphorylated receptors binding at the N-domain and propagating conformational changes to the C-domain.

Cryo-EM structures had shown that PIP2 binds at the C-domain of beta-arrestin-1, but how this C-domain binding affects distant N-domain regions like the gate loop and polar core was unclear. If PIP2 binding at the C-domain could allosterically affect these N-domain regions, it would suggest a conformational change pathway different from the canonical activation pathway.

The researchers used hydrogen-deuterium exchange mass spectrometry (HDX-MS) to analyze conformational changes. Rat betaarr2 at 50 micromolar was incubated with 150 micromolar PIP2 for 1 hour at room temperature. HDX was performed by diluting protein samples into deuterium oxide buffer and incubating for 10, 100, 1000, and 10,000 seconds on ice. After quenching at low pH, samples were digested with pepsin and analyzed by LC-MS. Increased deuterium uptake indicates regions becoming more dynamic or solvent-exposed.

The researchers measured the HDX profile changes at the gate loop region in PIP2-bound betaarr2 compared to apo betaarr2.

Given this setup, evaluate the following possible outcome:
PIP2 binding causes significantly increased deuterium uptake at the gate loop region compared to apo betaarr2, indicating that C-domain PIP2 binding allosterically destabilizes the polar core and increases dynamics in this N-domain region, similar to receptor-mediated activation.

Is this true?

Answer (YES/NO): YES